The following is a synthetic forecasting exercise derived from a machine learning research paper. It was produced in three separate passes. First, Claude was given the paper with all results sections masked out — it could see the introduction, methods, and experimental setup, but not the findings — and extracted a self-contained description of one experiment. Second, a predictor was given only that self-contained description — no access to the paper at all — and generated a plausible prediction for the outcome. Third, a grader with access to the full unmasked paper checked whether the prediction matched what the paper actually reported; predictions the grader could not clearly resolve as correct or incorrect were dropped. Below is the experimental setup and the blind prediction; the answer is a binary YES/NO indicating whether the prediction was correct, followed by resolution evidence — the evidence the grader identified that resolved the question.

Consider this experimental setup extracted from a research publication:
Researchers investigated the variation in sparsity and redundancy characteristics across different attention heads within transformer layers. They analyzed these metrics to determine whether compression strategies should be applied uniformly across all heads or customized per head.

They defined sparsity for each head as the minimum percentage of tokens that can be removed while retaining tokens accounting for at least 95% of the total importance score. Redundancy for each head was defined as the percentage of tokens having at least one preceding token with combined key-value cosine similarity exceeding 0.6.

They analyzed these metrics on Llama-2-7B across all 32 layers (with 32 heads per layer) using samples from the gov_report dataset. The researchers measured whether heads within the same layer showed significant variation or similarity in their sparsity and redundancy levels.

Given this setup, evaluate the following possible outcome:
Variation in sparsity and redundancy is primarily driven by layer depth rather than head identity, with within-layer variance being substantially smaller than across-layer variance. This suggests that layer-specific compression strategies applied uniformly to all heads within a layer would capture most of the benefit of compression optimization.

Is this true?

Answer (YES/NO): NO